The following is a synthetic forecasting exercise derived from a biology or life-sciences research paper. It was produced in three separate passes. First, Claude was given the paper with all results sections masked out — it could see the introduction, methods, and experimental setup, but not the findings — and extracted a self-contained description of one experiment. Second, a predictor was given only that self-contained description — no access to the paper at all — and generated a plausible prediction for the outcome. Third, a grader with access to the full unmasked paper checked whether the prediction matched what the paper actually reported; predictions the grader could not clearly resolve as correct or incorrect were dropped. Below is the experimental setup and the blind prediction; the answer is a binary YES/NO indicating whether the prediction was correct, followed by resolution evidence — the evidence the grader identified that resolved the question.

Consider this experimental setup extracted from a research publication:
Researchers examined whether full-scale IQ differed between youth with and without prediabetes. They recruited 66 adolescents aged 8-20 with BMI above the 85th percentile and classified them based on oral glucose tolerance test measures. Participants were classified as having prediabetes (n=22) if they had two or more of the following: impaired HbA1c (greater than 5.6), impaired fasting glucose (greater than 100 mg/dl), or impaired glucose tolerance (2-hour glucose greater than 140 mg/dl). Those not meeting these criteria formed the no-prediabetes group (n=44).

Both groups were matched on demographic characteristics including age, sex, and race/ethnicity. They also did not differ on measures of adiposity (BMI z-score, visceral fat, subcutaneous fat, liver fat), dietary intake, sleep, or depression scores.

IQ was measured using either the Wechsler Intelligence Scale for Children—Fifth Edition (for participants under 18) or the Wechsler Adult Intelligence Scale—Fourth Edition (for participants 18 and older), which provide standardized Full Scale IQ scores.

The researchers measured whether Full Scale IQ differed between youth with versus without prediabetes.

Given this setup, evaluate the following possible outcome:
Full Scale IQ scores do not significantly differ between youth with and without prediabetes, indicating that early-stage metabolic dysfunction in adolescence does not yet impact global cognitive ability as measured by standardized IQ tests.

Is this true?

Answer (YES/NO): NO